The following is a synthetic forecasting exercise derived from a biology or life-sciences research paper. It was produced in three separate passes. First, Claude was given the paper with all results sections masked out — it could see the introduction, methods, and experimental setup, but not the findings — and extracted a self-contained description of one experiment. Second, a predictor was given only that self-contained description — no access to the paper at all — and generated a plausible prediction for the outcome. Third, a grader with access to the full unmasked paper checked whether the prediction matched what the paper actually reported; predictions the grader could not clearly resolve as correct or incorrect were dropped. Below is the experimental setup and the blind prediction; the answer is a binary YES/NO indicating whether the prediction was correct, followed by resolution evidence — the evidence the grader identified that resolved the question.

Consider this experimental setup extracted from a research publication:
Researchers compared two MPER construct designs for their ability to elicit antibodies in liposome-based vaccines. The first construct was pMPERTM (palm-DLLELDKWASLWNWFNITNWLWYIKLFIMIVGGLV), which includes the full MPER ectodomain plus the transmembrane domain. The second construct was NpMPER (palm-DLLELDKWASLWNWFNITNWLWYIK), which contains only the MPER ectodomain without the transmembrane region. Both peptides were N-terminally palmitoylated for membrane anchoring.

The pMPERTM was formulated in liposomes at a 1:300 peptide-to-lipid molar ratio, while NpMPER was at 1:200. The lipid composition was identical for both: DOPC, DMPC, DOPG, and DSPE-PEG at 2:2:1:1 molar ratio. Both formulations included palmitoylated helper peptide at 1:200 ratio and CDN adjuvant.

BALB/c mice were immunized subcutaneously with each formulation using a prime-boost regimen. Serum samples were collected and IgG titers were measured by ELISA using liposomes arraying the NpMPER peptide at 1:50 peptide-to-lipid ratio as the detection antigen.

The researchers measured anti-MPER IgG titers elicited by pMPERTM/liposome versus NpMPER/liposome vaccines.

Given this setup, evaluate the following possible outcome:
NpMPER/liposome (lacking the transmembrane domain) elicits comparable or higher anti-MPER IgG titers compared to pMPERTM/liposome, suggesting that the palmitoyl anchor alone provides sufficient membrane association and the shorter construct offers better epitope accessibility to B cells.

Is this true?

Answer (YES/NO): YES